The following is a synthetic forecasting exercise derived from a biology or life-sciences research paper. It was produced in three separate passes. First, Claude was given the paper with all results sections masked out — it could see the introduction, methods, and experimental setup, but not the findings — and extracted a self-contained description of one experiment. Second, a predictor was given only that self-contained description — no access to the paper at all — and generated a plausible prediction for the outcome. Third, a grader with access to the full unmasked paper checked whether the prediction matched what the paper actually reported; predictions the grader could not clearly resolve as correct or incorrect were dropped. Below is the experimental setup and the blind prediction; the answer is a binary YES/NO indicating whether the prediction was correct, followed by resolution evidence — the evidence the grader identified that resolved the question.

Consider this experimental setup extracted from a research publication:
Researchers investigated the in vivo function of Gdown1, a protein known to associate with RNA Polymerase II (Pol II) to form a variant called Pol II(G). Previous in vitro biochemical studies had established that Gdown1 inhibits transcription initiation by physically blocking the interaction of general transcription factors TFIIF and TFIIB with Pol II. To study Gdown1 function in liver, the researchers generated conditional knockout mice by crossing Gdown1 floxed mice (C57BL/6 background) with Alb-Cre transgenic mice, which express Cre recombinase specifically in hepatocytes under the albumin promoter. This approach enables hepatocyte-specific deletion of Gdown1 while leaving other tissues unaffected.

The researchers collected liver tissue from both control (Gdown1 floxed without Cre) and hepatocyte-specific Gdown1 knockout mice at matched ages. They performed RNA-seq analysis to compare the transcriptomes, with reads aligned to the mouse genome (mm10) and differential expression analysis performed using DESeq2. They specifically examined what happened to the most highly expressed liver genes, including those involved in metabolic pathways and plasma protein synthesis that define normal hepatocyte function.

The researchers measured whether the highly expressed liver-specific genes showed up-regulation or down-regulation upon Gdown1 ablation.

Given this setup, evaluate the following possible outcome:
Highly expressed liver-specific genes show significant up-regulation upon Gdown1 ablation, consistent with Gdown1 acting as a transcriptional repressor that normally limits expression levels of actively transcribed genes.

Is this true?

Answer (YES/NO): NO